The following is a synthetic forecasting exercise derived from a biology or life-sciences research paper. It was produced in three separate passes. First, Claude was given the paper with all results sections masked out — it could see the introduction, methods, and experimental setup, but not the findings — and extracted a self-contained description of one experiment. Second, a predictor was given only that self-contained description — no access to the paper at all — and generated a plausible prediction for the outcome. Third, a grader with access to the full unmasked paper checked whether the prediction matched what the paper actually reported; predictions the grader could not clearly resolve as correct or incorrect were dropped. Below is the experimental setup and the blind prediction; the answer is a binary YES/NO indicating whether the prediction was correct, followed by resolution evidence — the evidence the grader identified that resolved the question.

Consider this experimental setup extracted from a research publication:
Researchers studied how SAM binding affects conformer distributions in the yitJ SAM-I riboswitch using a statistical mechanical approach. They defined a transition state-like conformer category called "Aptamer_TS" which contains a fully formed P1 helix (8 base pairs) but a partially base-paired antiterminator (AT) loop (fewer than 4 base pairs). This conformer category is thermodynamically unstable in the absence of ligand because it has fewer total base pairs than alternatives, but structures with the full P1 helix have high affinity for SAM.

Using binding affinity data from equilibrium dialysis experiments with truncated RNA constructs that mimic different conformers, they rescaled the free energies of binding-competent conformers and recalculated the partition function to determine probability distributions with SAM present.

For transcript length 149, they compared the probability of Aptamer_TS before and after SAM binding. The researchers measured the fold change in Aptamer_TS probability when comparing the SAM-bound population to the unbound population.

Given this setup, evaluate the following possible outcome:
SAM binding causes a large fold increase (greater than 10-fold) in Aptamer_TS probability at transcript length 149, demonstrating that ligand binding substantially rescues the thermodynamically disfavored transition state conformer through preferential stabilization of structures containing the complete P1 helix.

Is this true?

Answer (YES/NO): NO